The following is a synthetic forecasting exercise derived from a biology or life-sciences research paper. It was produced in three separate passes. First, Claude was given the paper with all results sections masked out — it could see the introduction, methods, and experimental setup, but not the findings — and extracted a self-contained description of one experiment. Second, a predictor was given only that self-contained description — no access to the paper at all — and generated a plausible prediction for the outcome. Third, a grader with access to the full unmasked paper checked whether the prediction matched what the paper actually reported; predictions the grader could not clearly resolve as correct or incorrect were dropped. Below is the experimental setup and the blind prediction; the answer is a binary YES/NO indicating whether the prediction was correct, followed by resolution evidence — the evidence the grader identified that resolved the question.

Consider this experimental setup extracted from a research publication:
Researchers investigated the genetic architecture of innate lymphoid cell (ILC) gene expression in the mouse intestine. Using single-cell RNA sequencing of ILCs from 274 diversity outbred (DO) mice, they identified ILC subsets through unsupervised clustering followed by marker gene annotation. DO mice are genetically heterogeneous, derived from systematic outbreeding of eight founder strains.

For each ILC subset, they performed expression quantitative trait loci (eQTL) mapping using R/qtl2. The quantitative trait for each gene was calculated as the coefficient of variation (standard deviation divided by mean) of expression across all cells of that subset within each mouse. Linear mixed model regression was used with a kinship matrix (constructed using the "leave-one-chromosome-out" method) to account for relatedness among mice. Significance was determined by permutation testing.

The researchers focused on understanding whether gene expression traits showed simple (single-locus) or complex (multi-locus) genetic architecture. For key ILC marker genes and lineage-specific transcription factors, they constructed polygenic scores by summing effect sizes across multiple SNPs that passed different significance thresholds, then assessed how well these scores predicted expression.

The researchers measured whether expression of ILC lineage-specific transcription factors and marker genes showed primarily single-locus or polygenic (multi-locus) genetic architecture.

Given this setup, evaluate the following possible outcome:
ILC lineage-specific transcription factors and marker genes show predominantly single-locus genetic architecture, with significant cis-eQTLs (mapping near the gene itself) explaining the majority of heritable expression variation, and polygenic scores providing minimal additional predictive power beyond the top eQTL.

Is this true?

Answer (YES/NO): NO